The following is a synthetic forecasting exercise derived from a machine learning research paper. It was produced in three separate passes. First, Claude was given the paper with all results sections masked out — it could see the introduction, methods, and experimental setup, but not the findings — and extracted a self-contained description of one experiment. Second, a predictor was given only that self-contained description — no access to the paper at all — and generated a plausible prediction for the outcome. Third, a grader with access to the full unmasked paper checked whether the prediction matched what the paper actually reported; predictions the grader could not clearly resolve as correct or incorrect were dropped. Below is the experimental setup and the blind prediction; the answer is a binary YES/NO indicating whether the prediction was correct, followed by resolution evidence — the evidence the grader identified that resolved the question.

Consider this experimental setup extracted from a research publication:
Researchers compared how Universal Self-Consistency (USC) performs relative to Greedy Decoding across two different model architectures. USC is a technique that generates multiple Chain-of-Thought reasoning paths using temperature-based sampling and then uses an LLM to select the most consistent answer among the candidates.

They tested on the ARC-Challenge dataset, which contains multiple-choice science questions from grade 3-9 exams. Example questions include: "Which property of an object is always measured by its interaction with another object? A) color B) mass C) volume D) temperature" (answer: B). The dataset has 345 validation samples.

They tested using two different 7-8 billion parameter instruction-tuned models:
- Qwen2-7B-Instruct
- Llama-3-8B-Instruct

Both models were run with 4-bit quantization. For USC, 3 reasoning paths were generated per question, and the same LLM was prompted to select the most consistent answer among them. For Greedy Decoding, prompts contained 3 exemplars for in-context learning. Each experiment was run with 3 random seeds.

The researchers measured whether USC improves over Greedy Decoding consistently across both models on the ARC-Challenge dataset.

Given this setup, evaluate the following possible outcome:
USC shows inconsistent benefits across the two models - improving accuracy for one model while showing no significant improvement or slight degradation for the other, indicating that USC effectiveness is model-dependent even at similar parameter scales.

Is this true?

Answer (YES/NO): NO